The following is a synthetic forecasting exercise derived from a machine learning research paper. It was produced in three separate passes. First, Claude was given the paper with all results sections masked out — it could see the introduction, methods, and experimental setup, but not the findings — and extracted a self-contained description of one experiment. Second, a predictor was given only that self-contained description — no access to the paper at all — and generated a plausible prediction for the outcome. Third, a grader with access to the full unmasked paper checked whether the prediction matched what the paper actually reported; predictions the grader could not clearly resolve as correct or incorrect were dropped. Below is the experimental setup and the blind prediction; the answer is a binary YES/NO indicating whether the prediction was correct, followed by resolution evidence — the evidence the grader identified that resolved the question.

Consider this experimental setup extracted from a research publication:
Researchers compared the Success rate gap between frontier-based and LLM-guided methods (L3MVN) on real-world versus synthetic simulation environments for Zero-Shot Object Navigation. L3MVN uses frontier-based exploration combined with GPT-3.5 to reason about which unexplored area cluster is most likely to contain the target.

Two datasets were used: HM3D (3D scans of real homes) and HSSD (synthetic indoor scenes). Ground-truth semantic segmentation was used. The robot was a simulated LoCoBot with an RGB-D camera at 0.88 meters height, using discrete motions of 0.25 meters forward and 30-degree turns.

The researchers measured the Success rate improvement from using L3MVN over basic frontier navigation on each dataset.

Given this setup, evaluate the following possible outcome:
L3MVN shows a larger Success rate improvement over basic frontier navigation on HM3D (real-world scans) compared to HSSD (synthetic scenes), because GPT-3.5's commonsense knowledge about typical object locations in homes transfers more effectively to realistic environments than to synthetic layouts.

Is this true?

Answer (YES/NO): NO